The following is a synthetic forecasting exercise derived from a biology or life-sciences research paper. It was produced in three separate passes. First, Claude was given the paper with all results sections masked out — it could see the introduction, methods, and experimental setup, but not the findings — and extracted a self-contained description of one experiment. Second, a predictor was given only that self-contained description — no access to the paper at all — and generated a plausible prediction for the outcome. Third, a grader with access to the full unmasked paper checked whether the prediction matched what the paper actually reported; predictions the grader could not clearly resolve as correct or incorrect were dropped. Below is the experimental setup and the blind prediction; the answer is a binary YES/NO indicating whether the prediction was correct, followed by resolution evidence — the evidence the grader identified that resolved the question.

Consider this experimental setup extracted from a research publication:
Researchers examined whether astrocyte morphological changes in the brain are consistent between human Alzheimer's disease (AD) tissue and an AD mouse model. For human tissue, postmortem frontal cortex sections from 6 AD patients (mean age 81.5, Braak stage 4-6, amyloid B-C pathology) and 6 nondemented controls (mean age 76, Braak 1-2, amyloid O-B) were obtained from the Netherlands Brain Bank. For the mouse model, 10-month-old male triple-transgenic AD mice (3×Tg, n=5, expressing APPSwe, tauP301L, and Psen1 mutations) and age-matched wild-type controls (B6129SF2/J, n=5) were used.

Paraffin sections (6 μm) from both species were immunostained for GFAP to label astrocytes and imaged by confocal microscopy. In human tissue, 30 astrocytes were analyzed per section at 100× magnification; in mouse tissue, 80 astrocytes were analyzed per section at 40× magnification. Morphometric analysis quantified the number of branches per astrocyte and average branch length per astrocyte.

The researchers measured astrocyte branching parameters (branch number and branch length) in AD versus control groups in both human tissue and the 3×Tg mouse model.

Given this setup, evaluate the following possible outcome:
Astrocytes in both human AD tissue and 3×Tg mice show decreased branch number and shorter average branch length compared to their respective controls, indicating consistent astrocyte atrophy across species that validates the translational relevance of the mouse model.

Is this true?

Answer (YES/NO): YES